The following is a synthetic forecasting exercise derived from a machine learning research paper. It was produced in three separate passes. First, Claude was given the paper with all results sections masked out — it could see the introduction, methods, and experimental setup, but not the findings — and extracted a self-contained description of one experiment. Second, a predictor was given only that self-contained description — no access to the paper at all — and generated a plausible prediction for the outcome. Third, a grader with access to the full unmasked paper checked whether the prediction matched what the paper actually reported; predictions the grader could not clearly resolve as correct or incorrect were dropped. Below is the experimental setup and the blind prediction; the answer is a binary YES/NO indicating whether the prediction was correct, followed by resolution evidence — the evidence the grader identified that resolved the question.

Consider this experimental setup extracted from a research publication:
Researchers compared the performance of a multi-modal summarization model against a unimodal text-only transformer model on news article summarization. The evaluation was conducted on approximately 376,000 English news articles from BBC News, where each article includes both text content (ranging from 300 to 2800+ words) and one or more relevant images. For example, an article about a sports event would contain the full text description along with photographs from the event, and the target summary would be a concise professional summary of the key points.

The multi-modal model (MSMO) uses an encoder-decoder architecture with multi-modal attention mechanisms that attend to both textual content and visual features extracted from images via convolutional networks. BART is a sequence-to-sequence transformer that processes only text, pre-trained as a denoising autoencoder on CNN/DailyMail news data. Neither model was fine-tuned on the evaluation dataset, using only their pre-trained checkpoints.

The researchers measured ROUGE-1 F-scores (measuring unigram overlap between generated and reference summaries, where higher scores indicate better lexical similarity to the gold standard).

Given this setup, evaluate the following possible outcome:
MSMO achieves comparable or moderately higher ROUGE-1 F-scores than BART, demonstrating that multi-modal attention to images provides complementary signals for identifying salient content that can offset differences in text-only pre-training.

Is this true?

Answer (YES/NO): YES